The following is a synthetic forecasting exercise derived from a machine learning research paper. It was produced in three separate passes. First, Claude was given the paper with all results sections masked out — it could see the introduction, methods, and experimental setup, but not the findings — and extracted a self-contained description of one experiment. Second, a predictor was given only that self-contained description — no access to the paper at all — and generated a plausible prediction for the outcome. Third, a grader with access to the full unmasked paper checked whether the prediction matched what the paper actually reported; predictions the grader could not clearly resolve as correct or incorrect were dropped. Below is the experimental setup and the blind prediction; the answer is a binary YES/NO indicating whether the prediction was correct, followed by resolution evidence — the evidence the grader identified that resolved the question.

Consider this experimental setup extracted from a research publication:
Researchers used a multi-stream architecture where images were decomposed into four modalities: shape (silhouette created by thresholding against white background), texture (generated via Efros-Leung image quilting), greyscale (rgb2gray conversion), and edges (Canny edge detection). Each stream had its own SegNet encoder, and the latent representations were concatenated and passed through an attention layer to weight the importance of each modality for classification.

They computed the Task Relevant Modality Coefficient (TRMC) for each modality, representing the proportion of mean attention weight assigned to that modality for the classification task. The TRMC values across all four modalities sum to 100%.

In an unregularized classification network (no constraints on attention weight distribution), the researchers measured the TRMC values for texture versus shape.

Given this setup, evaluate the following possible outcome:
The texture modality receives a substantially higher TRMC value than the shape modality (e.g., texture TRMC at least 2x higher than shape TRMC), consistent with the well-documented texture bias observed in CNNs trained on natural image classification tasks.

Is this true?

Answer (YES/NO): NO